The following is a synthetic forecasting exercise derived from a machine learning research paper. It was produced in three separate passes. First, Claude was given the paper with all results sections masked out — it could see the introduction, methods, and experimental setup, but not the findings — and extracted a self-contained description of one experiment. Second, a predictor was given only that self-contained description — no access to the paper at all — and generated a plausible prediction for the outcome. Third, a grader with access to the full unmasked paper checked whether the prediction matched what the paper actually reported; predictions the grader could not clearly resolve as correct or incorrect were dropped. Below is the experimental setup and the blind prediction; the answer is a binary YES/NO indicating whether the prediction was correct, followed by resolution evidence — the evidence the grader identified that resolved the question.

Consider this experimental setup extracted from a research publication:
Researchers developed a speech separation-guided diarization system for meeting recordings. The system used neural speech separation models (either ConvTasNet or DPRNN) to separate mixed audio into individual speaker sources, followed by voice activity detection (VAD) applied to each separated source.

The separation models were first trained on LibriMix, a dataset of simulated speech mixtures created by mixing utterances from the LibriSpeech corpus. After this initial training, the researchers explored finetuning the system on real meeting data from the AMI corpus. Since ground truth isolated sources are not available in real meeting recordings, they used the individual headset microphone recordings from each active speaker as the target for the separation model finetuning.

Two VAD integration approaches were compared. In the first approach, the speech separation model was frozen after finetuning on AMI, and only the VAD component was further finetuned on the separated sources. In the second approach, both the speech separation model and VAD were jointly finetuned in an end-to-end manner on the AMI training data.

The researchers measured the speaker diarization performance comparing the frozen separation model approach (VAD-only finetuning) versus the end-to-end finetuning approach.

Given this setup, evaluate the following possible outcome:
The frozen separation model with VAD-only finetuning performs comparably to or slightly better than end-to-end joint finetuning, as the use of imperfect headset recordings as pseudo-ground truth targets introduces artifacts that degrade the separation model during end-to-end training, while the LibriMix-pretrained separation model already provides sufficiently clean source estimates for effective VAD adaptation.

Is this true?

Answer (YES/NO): NO